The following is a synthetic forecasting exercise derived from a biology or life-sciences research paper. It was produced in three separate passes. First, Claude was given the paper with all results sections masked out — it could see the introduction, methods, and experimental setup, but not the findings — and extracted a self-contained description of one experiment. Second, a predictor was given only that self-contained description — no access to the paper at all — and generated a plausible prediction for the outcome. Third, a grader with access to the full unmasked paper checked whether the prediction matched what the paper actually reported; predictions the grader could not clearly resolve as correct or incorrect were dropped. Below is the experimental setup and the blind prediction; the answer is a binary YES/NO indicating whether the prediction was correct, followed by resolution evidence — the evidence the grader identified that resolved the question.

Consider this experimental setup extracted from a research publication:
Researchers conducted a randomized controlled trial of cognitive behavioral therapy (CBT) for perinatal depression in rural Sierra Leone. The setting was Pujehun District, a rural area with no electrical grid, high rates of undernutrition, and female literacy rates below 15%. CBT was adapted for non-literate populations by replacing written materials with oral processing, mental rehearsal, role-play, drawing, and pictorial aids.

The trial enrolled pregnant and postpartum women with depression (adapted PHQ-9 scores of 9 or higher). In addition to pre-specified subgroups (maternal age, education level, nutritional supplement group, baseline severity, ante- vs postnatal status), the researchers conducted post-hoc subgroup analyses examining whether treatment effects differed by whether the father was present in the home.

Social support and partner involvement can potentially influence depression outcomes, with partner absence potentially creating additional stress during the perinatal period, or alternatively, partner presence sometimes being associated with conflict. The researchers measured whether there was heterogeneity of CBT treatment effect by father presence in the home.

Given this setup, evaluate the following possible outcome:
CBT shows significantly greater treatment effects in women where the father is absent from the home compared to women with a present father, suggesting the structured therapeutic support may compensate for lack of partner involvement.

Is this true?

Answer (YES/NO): NO